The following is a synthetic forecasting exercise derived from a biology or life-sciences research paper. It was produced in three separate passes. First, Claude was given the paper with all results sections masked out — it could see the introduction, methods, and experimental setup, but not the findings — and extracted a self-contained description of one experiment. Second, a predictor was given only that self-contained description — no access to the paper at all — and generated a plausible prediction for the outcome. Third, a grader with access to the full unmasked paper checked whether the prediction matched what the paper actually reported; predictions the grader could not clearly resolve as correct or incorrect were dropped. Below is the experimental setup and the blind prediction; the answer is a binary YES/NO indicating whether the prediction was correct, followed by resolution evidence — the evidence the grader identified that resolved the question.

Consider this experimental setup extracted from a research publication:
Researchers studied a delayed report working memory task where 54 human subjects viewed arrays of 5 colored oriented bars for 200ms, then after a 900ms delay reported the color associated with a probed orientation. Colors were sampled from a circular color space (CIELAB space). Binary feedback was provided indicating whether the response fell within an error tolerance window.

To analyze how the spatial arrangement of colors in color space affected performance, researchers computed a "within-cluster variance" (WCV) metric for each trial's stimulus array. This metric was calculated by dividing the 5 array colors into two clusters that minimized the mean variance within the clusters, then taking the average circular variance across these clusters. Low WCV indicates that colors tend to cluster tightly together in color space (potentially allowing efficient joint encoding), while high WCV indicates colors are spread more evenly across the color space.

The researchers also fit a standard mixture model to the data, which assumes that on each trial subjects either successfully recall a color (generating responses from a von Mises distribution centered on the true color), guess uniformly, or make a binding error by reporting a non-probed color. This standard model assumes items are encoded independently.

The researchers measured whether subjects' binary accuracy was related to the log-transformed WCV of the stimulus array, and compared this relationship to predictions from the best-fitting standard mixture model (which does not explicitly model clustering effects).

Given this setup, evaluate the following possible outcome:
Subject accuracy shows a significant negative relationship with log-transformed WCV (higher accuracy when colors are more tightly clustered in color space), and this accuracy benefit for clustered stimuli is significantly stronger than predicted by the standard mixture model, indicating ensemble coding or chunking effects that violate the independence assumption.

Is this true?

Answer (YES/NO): YES